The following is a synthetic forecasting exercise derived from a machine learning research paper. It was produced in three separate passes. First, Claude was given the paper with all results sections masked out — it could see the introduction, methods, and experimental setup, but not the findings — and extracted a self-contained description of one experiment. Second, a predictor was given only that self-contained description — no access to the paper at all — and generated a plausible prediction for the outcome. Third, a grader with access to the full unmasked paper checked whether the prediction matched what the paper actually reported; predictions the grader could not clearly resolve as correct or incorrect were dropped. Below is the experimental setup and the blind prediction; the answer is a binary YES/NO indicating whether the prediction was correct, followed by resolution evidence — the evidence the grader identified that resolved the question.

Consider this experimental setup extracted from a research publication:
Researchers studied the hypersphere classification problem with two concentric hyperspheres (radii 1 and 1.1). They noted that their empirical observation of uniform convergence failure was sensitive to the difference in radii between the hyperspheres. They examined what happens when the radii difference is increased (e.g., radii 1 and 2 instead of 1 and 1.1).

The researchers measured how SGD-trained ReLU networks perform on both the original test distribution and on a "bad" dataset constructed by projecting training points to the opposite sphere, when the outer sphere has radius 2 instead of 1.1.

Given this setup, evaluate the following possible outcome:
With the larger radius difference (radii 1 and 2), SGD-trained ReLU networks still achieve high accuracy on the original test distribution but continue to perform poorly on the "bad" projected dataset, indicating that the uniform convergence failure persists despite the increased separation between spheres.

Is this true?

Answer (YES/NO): NO